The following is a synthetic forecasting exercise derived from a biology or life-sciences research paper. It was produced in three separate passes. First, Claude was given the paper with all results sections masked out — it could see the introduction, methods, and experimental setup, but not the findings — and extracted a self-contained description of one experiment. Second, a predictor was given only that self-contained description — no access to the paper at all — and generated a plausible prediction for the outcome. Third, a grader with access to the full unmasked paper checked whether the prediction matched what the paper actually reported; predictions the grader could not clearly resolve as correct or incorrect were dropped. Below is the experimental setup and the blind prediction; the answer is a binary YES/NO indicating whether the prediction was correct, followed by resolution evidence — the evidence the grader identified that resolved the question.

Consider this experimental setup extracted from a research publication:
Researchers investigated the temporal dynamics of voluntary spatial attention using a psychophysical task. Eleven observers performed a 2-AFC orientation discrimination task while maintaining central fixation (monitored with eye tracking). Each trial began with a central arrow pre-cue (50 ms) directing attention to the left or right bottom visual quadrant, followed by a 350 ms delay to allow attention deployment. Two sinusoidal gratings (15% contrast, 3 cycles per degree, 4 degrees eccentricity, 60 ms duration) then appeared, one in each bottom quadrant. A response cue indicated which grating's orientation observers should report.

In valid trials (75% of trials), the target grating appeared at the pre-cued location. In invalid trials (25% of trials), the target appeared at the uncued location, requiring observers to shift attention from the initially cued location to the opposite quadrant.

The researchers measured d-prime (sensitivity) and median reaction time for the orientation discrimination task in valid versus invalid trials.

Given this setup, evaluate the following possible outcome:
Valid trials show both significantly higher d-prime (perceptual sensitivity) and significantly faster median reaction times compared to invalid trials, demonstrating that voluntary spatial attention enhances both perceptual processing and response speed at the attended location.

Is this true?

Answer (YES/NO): YES